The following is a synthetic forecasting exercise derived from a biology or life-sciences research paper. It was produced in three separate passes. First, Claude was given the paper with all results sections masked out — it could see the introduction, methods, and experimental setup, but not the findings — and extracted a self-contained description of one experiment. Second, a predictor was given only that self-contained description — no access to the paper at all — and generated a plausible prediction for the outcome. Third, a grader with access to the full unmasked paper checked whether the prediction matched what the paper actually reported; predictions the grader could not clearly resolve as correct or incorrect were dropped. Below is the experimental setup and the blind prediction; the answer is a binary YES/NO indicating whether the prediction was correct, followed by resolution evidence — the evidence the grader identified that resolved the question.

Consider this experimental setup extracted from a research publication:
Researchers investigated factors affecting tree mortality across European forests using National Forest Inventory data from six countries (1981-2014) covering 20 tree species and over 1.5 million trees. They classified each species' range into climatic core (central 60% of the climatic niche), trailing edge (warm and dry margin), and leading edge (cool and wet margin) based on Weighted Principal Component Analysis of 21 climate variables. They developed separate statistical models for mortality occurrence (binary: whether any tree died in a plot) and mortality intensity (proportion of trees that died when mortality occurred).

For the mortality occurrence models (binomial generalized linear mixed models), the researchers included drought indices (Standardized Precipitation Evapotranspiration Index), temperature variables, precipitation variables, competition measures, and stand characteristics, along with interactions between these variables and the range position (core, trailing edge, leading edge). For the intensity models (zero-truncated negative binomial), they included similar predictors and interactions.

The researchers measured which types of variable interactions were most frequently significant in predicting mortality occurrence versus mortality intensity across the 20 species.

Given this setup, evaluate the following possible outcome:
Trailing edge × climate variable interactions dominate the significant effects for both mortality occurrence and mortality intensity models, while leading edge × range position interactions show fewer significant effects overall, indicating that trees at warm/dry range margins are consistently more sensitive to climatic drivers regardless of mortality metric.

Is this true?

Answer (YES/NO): NO